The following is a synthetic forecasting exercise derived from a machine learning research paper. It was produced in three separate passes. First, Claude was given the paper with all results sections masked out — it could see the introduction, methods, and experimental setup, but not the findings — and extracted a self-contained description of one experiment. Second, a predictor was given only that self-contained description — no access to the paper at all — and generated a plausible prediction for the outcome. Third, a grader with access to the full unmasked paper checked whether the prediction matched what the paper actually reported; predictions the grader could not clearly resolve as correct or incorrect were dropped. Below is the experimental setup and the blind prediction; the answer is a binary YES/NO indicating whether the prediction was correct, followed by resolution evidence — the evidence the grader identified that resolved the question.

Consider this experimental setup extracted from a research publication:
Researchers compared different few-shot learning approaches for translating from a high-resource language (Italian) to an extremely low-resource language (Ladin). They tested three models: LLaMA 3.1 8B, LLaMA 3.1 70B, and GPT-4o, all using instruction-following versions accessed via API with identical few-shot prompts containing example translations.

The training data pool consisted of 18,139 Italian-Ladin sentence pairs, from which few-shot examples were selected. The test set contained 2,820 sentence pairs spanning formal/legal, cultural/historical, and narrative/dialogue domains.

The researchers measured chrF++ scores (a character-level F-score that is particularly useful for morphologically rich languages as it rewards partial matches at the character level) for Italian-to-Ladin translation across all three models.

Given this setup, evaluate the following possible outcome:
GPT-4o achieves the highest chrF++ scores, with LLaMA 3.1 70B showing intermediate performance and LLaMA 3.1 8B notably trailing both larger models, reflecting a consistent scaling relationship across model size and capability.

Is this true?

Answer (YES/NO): NO